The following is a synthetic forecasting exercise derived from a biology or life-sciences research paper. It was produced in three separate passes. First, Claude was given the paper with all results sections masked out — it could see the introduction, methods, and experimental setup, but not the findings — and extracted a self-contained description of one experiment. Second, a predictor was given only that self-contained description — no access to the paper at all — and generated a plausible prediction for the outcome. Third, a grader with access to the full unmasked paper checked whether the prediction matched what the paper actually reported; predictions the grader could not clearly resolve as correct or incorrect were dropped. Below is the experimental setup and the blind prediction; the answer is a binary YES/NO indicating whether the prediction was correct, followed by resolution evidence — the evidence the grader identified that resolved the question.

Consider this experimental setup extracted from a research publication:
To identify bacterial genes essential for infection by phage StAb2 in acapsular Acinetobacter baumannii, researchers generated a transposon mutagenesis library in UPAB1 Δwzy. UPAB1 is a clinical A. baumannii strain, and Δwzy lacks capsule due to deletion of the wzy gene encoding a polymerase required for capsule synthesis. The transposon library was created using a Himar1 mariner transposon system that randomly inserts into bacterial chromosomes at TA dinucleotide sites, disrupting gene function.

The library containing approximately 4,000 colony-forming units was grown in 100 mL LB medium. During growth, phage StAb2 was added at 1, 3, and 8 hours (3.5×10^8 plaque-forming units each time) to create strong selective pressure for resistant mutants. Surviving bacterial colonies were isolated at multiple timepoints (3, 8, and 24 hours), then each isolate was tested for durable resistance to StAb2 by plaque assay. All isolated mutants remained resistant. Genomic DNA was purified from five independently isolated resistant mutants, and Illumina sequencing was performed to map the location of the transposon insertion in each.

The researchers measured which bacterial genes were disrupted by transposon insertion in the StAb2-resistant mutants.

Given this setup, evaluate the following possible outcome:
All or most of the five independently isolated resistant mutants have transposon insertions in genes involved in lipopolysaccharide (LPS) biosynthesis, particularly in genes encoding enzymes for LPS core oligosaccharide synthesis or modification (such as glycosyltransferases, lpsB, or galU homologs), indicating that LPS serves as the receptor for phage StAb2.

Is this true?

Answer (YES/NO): NO